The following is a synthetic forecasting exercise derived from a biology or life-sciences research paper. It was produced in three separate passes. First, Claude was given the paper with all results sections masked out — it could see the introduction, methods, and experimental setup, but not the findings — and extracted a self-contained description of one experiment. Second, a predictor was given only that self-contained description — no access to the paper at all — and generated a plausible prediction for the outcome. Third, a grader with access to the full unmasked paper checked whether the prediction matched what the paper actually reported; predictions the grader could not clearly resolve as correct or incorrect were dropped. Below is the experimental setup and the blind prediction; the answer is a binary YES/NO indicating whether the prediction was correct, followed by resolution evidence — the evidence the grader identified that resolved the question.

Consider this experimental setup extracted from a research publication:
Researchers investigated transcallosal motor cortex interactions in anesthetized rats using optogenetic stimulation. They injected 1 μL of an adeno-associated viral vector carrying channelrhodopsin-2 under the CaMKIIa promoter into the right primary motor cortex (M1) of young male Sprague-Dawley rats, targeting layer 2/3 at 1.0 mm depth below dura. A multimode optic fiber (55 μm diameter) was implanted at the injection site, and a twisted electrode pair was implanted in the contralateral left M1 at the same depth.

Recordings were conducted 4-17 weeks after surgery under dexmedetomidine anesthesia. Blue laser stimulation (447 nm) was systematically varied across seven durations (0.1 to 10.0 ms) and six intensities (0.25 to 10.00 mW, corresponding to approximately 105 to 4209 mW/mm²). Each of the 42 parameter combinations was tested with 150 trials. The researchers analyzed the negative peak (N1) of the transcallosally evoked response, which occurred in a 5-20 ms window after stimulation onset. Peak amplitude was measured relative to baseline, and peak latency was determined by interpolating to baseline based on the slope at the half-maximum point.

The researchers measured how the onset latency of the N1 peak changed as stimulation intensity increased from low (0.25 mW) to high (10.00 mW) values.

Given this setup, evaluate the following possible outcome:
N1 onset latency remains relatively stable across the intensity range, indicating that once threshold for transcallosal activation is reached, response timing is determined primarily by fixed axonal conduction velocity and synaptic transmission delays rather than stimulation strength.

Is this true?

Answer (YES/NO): YES